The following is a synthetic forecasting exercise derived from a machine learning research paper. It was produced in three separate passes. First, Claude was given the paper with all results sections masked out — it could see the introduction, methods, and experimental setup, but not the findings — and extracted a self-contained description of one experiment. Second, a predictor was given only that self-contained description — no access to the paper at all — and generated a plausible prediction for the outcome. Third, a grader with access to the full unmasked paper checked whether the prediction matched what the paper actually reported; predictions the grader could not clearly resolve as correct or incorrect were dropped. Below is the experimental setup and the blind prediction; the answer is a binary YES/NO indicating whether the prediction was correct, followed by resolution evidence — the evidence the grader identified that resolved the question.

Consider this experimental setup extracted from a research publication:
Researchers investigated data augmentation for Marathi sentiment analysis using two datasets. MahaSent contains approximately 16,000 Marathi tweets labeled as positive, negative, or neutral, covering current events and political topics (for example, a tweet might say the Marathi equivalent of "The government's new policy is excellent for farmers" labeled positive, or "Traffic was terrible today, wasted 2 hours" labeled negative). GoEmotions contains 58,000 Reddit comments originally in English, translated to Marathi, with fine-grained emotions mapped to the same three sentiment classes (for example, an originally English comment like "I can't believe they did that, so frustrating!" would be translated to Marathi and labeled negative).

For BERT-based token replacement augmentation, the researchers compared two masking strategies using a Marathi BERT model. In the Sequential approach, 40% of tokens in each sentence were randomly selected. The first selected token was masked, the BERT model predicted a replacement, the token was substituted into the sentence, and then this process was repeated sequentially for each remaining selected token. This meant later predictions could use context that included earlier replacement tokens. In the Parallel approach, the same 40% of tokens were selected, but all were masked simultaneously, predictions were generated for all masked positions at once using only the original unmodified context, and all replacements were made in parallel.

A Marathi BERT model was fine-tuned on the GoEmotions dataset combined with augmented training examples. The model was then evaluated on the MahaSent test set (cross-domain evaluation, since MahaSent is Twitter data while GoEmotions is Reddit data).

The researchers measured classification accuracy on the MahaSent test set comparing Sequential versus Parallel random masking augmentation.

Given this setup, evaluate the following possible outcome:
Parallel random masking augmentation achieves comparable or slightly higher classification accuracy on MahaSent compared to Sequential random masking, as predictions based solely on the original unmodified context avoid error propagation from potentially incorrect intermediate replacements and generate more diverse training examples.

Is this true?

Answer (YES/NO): YES